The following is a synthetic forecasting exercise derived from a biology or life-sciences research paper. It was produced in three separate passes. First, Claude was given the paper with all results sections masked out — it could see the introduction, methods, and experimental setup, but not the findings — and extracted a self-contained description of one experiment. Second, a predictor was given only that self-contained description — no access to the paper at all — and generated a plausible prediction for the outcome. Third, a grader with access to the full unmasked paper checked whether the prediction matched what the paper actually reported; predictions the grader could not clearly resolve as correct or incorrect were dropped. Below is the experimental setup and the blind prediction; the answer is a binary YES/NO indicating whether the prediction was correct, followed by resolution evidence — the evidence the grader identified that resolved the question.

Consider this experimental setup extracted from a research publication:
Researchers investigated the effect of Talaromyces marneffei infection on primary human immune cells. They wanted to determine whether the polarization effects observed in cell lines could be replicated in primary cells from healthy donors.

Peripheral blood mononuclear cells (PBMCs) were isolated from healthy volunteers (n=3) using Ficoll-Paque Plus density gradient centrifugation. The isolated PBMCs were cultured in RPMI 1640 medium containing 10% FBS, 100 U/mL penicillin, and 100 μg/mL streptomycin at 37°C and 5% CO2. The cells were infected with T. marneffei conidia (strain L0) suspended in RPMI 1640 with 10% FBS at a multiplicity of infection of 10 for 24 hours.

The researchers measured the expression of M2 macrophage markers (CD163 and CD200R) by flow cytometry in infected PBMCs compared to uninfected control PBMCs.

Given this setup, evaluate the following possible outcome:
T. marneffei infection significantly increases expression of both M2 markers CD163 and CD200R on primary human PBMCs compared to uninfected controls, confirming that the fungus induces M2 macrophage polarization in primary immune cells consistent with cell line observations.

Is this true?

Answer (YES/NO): YES